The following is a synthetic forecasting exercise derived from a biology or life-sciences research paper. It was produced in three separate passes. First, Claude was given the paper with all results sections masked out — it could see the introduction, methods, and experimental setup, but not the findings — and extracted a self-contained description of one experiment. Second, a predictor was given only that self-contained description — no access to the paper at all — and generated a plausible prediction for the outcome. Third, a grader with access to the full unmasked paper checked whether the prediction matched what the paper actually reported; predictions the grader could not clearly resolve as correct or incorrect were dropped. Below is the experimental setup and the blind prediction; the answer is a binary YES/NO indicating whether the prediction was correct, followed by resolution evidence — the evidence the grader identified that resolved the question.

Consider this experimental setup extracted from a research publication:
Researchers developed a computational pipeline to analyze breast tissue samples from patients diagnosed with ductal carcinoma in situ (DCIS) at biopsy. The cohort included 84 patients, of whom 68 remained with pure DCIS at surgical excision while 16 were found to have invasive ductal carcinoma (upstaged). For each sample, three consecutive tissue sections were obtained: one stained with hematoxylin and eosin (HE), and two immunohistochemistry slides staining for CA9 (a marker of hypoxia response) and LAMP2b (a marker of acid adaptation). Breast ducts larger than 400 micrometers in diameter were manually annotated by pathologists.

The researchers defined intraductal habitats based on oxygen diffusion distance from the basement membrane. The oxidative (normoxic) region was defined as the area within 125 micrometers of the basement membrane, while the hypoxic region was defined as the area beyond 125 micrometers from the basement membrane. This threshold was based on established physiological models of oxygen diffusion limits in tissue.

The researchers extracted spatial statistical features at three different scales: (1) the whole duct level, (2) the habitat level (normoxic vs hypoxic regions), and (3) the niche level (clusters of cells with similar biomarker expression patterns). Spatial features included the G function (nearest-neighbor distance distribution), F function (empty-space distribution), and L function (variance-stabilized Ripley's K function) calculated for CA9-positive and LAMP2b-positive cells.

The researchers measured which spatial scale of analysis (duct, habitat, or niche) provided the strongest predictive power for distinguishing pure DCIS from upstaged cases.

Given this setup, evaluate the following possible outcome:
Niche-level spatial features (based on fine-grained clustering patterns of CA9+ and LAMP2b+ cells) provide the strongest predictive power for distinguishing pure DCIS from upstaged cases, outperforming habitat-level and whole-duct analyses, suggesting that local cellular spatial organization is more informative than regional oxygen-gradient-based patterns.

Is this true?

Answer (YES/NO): YES